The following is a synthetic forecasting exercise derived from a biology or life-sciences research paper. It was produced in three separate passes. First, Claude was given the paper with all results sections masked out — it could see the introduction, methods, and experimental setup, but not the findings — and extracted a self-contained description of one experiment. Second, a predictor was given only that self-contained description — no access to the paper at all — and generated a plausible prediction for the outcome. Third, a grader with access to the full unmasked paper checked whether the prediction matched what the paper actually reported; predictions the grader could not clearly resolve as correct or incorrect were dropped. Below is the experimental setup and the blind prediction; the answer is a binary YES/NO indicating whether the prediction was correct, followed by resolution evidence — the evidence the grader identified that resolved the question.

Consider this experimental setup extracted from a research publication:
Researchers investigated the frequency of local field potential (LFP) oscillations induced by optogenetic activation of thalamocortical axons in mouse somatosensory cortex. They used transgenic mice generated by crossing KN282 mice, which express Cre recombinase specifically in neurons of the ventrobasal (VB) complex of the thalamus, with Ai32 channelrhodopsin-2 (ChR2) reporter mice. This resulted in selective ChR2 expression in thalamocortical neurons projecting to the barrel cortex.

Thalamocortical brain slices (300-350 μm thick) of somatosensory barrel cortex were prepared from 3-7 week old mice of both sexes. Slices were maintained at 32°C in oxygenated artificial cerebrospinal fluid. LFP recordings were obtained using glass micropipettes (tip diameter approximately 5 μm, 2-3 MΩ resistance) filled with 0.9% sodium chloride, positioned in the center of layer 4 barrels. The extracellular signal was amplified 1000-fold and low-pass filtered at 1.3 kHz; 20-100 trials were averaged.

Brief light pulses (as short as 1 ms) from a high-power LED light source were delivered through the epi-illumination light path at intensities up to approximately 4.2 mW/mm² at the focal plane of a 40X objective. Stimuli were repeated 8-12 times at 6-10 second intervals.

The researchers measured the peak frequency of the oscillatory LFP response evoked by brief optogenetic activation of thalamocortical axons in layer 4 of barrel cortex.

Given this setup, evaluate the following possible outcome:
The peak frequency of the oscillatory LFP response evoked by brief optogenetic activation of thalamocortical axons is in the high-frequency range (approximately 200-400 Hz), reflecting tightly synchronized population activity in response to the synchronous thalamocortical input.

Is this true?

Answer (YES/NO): NO